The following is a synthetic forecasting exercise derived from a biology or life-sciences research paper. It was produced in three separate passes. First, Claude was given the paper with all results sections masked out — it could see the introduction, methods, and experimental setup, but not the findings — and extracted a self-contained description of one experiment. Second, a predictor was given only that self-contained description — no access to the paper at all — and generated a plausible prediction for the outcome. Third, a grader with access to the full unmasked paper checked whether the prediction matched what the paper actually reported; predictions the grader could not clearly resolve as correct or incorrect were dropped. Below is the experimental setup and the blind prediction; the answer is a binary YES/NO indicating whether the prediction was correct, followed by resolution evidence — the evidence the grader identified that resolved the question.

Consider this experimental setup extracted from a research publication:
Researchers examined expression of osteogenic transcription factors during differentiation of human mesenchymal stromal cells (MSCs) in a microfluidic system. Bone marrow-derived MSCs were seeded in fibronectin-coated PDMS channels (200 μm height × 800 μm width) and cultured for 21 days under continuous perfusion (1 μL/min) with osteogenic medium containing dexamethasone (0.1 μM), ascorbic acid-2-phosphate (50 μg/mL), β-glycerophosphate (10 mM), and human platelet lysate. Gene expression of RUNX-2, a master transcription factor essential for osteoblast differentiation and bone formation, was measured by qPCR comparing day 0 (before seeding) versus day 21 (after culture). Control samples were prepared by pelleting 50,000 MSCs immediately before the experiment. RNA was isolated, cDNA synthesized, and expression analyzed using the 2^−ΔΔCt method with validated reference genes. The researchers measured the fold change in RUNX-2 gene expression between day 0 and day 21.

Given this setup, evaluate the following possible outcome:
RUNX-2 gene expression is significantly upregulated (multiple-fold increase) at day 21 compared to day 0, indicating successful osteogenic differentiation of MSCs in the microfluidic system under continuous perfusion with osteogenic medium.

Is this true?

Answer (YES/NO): NO